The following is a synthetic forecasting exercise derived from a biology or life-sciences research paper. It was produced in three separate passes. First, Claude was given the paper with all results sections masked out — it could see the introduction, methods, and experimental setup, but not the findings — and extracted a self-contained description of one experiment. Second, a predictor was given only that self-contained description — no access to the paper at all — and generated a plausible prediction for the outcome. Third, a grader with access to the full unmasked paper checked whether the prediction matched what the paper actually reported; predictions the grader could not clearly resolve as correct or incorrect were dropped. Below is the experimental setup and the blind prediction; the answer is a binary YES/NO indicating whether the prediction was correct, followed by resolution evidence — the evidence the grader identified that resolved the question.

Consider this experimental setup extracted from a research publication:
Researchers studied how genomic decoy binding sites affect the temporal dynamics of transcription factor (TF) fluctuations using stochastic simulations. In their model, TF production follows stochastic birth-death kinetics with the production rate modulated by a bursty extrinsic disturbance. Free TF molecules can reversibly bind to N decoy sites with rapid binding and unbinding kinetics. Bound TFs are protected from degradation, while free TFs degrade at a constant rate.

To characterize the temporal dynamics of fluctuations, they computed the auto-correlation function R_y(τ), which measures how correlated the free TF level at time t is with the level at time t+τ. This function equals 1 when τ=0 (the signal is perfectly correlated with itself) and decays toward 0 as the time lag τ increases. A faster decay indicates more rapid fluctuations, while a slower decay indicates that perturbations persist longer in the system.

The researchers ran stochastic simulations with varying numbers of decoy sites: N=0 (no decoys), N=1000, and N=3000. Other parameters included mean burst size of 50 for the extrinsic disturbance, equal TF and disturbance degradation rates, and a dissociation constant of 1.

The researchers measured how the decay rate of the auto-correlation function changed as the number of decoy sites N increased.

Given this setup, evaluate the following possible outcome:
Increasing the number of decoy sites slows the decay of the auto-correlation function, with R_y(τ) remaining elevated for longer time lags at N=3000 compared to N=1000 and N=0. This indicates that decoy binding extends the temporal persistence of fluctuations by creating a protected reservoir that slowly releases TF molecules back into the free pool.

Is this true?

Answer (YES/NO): YES